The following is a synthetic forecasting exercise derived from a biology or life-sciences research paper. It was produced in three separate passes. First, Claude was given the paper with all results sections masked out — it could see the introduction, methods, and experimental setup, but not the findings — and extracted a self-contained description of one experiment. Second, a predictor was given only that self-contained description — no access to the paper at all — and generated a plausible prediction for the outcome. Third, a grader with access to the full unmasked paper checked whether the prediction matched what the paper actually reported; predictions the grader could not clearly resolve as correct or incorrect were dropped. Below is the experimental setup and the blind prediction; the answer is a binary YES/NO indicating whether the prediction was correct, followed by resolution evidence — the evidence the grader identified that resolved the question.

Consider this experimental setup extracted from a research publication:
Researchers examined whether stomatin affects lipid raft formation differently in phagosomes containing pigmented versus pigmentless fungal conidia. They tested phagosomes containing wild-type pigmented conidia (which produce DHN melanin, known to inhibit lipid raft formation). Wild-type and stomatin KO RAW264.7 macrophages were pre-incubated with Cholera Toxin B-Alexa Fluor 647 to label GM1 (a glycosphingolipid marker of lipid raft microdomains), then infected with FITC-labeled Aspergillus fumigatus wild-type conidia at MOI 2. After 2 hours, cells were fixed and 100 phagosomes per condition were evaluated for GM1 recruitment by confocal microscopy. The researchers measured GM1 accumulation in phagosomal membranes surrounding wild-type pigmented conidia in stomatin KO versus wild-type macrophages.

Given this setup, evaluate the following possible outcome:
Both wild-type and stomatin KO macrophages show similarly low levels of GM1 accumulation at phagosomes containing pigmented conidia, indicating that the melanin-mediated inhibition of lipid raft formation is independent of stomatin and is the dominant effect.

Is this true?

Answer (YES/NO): YES